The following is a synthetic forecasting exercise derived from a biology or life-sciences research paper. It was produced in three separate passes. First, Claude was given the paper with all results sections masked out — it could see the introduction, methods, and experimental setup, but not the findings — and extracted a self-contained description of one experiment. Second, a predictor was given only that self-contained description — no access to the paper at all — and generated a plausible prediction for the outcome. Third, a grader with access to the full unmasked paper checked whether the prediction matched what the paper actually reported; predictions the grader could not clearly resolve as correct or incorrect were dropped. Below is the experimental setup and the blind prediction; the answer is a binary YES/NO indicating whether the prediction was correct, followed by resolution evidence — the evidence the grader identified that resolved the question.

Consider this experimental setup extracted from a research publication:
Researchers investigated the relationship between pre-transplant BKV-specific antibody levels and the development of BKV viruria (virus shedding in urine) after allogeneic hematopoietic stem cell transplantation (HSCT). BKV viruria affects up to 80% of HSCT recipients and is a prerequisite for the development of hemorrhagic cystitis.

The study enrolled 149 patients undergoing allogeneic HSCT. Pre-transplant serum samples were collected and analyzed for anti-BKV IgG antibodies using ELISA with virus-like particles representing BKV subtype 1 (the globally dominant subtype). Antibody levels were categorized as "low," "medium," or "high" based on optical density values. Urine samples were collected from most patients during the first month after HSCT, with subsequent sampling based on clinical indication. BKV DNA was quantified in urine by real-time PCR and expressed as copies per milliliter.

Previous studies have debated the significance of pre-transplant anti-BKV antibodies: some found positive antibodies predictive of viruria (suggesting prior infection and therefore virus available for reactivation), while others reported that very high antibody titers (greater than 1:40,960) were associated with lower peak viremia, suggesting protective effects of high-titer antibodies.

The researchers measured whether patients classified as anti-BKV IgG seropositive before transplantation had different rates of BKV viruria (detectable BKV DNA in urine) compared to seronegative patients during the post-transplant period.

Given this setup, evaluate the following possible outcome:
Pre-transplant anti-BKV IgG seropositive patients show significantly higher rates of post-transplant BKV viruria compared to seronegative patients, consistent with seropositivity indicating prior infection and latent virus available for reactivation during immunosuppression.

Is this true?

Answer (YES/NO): NO